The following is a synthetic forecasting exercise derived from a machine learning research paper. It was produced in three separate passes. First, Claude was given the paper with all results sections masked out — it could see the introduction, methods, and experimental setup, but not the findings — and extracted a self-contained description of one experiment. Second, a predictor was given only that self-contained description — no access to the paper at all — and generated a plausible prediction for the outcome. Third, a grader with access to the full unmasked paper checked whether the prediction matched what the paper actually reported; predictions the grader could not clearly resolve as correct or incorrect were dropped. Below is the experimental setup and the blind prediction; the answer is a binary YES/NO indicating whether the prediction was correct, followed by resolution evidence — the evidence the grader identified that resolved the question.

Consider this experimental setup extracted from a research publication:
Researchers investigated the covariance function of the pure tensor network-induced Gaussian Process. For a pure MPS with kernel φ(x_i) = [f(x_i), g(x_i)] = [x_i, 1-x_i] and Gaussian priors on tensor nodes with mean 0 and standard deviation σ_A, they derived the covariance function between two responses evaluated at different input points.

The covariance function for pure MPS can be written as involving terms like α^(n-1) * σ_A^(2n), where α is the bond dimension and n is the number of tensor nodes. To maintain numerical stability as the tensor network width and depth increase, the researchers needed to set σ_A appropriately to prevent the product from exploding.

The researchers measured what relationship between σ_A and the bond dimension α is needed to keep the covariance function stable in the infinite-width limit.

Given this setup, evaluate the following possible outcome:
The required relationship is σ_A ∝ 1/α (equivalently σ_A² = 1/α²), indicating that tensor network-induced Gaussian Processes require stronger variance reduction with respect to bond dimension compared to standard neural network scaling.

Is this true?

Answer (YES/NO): NO